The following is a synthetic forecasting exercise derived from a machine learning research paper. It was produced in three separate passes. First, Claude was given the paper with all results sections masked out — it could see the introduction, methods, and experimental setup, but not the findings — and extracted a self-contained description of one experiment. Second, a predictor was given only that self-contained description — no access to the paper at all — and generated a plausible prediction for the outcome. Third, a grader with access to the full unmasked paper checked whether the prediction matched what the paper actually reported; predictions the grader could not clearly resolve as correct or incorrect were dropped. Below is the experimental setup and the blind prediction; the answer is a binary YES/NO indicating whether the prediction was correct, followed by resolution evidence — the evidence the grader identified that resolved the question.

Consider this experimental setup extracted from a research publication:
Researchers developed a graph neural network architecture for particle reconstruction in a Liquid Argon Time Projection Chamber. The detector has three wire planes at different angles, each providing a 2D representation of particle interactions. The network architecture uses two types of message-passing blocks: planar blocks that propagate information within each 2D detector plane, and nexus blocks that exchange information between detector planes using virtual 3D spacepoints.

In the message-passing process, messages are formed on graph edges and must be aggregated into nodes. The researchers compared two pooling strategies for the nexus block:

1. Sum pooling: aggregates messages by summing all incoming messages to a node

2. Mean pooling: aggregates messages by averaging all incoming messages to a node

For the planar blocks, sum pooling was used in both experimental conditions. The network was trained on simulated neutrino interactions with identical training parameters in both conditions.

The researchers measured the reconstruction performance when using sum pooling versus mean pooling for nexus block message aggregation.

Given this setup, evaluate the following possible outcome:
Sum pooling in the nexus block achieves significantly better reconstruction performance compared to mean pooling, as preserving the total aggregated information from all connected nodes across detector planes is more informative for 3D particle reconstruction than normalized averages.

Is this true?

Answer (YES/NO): NO